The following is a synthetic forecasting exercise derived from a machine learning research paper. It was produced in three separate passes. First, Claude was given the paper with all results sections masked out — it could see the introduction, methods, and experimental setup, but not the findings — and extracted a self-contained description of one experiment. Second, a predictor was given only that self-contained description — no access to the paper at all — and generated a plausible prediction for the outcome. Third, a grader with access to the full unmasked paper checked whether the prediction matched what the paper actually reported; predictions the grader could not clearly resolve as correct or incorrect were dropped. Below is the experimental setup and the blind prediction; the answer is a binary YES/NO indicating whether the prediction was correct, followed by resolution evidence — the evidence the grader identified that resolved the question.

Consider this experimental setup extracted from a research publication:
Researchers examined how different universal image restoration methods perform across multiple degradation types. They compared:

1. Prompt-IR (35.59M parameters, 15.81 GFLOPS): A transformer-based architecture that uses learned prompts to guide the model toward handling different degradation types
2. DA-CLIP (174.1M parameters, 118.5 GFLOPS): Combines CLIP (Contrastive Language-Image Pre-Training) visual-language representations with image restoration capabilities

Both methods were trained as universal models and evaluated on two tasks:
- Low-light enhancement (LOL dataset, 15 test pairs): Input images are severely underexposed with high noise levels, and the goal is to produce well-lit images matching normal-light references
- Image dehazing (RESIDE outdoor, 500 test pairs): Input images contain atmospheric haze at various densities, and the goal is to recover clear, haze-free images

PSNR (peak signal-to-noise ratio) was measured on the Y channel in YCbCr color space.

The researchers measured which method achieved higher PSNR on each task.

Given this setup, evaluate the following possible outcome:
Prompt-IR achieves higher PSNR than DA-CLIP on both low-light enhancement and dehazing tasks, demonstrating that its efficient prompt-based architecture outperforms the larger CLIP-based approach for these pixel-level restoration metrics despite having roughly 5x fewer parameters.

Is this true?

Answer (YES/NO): NO